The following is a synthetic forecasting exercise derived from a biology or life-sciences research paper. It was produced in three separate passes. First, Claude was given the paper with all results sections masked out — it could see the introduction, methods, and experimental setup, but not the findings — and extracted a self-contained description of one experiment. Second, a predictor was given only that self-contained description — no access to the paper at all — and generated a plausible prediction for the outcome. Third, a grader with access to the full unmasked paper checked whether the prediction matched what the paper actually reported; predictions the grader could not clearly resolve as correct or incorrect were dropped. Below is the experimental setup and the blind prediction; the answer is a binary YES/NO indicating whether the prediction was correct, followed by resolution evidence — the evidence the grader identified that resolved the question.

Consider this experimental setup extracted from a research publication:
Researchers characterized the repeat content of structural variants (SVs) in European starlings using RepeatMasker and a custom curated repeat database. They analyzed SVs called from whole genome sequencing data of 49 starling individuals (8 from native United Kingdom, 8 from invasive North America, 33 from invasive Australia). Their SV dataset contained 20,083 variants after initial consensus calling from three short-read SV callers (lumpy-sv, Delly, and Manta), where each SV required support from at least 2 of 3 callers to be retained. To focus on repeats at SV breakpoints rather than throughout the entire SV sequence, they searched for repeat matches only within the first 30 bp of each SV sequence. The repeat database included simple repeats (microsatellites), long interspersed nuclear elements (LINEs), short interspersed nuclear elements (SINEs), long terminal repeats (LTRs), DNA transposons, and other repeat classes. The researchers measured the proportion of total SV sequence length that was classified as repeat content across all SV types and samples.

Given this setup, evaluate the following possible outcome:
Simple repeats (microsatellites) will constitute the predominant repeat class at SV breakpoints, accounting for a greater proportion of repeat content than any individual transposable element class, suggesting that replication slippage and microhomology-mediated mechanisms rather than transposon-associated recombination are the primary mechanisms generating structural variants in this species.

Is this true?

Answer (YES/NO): NO